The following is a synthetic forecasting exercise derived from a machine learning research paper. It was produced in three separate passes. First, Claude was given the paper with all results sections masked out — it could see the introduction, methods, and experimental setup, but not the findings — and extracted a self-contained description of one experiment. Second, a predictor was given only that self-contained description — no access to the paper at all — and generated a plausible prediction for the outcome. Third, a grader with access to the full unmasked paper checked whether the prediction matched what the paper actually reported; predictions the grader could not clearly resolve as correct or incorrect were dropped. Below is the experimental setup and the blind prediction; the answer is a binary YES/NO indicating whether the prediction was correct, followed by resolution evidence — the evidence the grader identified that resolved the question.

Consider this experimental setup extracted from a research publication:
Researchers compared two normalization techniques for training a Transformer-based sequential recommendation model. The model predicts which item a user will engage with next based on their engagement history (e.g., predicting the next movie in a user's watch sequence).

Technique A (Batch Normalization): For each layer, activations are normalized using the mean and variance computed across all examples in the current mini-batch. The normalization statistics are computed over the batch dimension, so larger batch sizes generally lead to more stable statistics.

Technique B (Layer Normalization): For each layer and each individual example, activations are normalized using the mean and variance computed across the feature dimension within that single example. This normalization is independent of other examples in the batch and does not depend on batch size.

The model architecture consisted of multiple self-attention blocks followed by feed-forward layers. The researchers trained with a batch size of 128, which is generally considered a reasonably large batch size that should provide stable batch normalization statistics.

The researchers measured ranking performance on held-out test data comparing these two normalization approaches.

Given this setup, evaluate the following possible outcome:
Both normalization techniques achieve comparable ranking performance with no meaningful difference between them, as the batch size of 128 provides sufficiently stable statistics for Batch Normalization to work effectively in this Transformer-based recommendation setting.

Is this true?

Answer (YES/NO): NO